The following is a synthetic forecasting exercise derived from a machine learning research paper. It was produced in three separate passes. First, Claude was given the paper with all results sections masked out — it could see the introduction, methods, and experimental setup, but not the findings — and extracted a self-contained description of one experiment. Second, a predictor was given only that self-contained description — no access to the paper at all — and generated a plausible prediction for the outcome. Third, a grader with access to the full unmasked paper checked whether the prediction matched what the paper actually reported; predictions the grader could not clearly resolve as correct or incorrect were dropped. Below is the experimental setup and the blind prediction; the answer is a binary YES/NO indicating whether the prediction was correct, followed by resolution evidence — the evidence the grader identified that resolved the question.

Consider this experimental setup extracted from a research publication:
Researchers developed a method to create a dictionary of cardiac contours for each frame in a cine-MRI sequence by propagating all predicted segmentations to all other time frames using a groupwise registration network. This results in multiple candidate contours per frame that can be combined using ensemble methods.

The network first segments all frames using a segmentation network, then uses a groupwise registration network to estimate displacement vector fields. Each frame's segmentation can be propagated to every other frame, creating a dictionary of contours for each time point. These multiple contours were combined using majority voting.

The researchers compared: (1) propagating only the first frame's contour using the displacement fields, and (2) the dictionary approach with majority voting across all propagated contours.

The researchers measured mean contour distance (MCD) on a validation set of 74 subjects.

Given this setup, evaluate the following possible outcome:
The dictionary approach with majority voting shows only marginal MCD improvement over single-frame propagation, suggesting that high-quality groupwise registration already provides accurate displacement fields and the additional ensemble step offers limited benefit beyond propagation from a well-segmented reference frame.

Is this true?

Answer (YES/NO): YES